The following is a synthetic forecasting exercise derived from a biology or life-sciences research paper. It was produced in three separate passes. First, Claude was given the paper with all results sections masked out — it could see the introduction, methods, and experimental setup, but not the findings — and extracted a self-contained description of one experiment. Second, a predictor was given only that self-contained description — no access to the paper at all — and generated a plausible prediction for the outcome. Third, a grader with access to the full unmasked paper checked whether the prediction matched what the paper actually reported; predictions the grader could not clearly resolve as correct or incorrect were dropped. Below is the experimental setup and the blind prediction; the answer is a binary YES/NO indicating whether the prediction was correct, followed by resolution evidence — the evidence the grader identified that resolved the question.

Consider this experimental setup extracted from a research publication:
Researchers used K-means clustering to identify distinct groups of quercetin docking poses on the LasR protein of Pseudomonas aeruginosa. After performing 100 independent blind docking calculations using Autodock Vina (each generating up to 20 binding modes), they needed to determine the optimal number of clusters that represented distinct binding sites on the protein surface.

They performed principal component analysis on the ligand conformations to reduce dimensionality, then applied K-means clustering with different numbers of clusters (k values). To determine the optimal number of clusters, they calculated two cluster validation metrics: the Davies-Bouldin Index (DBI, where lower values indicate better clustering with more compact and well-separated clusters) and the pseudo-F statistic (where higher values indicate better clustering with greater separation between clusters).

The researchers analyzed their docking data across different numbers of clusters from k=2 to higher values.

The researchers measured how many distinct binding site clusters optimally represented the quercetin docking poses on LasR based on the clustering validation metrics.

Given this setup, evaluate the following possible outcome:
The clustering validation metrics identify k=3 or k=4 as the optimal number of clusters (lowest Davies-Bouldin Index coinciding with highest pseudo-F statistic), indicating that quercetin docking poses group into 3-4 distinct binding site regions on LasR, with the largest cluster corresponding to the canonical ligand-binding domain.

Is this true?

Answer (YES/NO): YES